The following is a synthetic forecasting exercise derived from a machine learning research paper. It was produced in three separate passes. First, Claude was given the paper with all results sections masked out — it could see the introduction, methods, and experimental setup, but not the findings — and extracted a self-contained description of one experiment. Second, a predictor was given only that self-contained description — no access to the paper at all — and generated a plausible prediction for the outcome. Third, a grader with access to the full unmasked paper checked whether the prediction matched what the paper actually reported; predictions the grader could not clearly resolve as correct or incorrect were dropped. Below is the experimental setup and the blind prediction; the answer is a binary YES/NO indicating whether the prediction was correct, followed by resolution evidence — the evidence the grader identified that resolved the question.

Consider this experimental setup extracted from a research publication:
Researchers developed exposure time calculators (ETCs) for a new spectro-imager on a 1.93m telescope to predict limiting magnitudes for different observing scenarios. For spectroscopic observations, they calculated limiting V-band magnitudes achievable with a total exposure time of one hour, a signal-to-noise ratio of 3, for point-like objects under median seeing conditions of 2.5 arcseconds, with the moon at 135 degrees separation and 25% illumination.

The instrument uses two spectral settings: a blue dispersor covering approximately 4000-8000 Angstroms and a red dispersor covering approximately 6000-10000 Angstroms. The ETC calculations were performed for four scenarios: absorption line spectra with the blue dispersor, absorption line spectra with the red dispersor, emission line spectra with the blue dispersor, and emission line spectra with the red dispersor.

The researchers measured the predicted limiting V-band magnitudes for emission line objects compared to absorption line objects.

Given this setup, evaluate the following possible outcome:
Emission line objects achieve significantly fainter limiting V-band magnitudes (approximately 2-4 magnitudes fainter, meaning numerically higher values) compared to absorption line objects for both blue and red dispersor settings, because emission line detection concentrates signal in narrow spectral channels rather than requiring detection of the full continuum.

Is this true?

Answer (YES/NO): NO